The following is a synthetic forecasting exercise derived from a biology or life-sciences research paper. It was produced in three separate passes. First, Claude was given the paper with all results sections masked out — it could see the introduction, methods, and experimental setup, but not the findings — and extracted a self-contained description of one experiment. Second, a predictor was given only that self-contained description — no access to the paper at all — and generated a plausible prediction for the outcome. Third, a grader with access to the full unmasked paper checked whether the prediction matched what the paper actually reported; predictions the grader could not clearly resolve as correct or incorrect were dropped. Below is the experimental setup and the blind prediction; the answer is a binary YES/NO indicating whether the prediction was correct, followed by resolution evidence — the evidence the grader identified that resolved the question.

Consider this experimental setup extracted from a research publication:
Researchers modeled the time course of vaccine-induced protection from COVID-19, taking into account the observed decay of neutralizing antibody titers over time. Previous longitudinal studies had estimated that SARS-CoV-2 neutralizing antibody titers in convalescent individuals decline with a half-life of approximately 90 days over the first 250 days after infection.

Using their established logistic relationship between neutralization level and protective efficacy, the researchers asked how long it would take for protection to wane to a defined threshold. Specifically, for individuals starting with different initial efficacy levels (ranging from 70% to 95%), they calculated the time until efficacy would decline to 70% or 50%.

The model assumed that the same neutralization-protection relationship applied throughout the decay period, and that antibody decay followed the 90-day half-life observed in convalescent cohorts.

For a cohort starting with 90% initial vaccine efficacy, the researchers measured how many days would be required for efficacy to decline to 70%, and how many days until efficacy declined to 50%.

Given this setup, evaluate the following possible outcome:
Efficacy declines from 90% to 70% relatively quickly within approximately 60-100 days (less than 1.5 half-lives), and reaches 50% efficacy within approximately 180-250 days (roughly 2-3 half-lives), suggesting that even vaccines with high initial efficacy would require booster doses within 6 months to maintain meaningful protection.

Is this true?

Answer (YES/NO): NO